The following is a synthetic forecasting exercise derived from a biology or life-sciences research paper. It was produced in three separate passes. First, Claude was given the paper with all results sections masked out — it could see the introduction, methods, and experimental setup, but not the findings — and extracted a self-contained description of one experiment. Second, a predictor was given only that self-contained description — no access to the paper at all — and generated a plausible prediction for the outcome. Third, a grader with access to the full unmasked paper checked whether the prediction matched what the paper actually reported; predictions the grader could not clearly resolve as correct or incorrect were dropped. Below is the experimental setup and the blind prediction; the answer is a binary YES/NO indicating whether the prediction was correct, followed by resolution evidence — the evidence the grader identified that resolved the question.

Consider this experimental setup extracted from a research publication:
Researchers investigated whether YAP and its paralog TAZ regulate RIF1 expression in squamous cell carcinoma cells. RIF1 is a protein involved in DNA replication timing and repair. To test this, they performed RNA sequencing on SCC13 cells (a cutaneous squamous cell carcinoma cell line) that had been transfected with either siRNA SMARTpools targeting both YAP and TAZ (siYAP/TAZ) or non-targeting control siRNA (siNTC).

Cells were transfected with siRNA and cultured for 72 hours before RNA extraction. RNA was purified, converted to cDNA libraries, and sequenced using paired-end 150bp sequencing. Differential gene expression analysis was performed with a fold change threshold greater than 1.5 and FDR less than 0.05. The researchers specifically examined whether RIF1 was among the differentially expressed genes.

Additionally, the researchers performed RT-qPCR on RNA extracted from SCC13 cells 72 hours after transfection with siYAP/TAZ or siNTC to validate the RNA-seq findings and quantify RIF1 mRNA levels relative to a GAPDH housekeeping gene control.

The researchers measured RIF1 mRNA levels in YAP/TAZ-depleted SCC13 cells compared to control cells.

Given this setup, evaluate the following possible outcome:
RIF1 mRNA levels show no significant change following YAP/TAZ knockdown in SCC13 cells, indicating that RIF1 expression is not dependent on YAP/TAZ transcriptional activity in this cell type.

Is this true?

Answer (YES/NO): NO